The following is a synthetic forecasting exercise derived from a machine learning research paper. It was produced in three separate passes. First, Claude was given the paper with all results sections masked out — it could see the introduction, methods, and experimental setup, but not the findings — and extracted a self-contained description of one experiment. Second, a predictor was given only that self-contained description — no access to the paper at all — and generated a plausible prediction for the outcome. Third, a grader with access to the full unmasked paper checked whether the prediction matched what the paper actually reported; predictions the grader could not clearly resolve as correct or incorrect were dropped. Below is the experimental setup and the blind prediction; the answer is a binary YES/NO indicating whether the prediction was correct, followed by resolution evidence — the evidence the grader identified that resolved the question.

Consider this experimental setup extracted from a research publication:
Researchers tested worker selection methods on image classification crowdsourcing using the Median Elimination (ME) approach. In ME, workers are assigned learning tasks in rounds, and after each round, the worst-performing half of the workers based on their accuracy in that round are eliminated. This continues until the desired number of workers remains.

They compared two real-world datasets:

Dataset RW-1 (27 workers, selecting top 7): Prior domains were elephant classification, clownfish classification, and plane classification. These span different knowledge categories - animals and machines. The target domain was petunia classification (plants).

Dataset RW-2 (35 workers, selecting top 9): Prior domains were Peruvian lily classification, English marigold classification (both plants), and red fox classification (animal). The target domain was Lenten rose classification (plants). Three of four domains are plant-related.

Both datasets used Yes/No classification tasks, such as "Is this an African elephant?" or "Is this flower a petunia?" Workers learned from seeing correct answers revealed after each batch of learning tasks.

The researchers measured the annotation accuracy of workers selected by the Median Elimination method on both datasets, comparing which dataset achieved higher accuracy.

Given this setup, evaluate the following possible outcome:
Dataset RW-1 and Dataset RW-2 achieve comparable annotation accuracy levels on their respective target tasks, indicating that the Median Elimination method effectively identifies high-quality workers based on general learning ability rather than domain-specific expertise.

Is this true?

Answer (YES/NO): NO